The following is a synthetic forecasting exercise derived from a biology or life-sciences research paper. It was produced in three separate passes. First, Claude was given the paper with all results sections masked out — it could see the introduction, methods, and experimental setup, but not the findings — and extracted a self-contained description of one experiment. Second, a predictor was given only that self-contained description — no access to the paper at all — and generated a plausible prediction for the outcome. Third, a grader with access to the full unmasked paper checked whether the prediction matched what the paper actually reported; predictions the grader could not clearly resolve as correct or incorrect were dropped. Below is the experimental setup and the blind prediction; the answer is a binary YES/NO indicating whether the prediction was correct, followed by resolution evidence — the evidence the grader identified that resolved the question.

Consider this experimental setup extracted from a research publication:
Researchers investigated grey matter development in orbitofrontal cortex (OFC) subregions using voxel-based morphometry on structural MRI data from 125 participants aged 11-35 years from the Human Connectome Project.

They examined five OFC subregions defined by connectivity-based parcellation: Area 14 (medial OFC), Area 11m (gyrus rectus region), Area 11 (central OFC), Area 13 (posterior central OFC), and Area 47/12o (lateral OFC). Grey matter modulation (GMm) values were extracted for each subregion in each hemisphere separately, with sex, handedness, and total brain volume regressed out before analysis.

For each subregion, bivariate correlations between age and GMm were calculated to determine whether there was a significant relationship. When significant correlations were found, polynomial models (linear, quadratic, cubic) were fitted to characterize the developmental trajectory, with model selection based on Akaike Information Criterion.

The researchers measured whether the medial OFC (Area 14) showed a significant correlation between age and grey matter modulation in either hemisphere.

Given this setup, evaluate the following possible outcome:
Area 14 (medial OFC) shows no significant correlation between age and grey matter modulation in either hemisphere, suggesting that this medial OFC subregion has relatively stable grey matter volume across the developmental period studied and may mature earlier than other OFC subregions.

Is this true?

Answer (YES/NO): NO